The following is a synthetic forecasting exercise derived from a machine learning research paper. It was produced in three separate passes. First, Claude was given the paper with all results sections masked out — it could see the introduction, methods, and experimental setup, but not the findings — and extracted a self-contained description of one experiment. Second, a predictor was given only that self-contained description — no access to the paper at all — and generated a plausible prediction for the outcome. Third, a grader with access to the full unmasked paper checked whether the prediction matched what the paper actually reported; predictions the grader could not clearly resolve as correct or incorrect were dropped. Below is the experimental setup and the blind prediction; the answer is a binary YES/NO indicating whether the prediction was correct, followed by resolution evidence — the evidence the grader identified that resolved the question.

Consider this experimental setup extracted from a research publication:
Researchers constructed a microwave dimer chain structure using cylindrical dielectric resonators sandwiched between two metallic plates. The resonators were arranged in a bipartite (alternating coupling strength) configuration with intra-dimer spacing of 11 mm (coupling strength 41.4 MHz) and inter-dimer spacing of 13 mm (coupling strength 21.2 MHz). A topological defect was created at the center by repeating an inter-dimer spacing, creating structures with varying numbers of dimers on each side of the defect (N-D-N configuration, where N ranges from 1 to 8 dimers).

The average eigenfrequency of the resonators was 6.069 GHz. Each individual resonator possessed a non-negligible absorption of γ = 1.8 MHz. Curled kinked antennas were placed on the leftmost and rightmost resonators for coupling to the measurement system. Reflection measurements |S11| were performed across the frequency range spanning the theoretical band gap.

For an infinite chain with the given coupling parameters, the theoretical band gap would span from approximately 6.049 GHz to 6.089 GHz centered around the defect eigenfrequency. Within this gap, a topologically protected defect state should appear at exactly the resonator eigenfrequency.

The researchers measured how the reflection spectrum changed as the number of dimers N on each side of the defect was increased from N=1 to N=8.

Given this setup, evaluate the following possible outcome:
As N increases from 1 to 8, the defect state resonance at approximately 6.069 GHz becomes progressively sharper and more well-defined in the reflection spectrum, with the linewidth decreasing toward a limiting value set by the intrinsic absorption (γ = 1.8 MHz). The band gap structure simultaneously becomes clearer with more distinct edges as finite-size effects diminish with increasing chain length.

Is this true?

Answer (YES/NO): NO